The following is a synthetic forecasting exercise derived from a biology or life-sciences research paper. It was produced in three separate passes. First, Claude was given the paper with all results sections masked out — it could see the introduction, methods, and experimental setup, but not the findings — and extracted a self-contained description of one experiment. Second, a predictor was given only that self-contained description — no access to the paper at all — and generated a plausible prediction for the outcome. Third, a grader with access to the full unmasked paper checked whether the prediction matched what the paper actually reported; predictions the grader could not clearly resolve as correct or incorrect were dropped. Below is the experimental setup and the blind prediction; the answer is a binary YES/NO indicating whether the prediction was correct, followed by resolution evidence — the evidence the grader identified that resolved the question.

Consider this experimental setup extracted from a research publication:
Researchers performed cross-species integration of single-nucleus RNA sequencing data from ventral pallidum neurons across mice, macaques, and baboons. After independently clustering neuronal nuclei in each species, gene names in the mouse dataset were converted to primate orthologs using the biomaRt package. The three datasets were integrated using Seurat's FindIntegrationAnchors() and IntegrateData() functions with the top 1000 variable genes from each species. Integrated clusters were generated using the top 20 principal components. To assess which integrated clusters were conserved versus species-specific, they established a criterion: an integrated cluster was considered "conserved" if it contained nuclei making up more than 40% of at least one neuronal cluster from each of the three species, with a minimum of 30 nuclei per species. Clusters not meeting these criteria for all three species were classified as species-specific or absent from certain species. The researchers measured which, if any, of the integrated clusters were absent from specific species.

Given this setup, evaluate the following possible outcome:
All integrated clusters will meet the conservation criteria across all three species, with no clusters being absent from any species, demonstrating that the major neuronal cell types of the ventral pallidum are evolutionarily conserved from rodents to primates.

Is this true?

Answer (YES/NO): NO